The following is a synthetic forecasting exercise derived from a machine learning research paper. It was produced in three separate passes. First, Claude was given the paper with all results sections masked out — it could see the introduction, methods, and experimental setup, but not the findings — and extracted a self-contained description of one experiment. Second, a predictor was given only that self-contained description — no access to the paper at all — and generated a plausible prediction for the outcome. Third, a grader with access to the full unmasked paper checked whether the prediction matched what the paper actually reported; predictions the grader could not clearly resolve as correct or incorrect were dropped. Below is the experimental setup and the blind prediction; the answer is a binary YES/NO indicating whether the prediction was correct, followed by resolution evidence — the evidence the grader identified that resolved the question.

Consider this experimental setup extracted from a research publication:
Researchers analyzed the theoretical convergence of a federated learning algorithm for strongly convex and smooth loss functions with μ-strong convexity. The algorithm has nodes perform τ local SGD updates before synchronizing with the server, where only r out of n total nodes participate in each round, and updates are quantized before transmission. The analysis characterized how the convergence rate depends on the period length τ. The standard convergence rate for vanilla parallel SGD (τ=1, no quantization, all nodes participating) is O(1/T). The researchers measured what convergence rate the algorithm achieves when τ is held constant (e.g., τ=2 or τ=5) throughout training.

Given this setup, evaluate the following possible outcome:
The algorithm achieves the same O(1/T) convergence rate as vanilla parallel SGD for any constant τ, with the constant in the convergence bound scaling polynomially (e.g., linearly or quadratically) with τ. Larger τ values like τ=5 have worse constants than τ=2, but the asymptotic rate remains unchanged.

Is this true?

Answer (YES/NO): YES